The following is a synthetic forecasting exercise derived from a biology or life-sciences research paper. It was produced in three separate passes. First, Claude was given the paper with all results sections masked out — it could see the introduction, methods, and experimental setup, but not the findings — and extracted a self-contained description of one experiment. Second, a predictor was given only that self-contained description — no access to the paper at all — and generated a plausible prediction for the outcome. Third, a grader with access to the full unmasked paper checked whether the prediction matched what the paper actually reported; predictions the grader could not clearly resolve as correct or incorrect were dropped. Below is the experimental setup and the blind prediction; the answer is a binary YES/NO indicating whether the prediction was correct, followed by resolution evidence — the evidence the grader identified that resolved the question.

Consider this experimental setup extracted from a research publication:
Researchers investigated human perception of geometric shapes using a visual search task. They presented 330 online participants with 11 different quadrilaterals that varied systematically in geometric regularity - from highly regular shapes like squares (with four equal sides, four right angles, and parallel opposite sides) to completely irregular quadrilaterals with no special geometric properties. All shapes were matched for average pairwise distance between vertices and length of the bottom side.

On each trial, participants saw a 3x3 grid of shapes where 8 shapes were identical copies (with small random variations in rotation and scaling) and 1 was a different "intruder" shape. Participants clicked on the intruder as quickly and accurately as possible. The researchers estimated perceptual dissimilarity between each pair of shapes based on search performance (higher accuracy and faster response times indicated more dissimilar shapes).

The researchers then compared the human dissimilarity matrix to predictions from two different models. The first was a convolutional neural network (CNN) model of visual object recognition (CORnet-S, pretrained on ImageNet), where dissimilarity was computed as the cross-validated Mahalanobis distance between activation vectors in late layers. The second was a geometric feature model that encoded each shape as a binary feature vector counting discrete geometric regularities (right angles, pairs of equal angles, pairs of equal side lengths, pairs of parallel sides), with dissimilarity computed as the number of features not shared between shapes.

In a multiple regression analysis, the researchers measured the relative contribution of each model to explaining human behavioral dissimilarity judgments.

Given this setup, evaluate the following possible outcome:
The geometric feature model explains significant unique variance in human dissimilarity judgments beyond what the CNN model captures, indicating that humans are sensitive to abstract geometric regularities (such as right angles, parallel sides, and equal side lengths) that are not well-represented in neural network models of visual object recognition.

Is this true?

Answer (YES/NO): YES